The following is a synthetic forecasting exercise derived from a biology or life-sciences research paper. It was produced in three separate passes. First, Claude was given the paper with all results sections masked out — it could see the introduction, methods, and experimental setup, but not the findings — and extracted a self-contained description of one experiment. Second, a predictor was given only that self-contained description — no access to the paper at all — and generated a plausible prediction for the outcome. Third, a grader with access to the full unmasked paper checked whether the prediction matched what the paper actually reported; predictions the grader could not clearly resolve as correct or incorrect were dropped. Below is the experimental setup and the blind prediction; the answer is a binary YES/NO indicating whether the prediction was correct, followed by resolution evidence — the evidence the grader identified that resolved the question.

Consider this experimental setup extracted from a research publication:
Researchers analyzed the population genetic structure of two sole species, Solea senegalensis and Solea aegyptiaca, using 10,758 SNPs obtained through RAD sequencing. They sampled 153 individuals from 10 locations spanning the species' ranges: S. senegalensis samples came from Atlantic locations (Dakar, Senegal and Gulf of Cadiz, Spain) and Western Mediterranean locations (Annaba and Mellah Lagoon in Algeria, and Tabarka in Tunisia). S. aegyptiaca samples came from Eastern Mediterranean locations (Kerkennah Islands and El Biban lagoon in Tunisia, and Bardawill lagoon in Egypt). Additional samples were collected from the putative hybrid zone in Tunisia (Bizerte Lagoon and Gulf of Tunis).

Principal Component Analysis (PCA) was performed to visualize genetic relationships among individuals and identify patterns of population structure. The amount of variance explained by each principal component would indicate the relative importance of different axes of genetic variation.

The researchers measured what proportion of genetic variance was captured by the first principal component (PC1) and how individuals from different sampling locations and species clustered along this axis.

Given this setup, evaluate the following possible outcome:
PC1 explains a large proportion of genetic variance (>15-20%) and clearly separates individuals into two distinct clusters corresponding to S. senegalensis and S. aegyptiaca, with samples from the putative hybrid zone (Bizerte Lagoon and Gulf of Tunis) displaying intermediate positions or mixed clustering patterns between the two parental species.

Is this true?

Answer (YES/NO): YES